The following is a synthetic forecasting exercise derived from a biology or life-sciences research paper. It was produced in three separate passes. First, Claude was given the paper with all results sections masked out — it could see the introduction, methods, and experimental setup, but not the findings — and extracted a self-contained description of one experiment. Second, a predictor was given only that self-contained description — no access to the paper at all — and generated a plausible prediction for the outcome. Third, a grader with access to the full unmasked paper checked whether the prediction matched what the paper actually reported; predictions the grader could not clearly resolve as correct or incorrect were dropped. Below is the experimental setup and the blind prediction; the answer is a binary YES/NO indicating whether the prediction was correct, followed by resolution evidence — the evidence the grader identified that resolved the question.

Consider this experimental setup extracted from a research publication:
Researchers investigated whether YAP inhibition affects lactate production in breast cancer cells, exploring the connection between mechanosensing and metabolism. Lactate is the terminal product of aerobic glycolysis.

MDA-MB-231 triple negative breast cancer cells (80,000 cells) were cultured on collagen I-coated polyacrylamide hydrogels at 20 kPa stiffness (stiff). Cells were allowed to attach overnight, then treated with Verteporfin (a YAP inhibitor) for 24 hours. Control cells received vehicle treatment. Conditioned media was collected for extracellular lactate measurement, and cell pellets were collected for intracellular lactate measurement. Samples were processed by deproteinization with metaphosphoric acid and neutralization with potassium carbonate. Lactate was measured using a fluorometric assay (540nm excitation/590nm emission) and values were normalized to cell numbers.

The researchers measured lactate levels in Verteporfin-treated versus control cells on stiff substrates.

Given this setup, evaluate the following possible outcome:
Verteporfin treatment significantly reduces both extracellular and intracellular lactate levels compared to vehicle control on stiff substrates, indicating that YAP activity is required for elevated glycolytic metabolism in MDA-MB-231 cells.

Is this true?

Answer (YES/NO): NO